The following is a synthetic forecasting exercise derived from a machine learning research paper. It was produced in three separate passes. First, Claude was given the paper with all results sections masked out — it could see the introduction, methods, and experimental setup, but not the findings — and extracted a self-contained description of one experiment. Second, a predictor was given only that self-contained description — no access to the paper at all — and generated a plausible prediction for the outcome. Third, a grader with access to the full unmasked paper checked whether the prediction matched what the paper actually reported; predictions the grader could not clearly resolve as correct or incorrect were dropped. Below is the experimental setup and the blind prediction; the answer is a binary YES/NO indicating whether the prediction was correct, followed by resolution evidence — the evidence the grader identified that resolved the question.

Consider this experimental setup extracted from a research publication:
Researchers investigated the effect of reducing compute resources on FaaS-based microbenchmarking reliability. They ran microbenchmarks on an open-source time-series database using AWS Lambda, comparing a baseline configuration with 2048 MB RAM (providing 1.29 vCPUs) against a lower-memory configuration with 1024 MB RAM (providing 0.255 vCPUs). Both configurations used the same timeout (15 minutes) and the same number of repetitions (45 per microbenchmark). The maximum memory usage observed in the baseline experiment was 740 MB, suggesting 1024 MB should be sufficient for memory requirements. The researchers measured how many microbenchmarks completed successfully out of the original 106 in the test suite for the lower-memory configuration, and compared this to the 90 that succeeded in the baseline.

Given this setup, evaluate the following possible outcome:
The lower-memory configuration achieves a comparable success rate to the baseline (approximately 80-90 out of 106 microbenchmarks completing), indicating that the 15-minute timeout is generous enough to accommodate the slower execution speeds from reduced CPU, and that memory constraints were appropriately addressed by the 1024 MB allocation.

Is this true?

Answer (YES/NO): NO